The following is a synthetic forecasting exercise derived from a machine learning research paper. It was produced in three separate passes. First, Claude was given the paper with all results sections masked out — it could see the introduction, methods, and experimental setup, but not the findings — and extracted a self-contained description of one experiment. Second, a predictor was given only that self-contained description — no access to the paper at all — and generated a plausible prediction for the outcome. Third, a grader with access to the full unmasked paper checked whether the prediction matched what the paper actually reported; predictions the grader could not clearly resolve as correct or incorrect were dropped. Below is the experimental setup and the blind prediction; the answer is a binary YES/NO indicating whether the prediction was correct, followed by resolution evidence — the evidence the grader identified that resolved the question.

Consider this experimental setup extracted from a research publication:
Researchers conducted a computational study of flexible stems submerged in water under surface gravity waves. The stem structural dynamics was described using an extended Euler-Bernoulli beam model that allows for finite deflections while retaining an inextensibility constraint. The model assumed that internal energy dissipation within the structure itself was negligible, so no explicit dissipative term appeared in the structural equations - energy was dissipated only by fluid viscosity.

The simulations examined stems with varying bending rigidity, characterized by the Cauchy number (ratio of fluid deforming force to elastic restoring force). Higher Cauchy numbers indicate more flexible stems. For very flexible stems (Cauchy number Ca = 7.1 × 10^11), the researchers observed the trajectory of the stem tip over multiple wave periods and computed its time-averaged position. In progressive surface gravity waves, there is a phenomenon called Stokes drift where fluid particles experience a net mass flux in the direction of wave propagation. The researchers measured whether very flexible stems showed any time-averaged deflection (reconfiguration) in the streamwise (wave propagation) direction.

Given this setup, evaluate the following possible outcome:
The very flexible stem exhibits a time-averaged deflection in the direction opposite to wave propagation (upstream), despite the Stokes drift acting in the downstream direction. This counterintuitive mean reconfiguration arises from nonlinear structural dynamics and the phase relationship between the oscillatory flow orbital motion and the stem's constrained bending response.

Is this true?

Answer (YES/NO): NO